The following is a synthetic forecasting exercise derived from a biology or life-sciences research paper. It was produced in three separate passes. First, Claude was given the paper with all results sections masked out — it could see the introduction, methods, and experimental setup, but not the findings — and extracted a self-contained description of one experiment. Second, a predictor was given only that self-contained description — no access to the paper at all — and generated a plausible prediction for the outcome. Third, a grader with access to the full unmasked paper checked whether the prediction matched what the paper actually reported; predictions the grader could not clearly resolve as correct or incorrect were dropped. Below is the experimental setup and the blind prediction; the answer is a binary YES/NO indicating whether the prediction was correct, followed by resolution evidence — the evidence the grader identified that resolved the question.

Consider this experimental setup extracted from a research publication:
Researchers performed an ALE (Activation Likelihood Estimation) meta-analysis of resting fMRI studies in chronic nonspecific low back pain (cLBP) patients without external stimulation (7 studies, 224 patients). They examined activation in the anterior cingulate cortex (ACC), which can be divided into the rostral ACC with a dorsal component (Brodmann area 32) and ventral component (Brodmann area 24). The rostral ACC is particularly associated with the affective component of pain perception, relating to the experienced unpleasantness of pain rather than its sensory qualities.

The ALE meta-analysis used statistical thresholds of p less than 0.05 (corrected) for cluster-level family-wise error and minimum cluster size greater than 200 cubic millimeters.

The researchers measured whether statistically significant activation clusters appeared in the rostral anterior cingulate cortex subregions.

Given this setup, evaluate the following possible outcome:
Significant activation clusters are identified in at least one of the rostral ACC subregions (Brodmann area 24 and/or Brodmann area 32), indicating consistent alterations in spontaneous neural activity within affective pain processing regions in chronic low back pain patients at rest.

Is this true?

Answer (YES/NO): YES